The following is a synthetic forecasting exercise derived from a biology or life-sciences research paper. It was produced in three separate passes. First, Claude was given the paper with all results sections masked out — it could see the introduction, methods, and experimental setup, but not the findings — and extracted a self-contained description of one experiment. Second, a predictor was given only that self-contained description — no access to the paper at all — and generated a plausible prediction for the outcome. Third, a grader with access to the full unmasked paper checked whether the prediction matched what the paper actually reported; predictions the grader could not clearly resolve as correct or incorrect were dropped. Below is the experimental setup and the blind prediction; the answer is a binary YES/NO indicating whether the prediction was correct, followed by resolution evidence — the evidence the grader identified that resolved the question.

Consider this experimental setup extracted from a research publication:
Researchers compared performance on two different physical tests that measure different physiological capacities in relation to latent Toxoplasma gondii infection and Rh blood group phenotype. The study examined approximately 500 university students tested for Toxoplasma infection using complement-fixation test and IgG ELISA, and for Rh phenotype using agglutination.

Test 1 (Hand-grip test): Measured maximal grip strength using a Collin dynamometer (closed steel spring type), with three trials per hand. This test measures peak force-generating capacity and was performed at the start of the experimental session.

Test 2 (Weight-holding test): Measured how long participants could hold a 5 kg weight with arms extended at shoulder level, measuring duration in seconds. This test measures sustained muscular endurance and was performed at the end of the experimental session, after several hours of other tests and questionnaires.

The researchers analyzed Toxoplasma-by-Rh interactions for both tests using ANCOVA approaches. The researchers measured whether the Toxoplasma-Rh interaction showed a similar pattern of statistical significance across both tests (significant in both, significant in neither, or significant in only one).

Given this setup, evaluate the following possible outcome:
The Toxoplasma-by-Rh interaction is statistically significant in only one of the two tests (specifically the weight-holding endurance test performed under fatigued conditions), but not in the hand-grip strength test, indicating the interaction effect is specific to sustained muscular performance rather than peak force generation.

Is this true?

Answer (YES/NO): NO